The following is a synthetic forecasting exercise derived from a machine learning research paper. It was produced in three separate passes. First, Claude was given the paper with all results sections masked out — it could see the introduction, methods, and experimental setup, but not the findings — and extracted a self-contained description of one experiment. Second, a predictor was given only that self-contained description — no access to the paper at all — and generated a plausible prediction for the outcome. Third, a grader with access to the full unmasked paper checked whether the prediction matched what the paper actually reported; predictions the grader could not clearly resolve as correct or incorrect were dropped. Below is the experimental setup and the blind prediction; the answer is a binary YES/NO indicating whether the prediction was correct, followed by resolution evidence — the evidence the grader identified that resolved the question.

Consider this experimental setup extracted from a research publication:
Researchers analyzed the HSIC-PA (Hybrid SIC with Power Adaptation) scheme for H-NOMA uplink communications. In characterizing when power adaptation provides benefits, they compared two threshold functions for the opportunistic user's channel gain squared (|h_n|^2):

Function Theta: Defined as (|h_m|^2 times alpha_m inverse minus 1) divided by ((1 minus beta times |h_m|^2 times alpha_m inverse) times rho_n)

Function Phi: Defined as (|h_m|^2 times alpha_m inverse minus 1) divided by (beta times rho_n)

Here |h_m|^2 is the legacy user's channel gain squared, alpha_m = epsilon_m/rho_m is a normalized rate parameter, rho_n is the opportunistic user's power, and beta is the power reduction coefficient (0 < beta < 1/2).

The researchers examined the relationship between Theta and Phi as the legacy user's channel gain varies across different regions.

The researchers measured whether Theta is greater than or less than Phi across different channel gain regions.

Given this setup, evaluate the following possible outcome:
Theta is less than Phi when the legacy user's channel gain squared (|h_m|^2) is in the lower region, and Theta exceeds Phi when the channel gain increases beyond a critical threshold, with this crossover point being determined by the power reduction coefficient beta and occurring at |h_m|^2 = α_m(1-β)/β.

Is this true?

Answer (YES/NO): YES